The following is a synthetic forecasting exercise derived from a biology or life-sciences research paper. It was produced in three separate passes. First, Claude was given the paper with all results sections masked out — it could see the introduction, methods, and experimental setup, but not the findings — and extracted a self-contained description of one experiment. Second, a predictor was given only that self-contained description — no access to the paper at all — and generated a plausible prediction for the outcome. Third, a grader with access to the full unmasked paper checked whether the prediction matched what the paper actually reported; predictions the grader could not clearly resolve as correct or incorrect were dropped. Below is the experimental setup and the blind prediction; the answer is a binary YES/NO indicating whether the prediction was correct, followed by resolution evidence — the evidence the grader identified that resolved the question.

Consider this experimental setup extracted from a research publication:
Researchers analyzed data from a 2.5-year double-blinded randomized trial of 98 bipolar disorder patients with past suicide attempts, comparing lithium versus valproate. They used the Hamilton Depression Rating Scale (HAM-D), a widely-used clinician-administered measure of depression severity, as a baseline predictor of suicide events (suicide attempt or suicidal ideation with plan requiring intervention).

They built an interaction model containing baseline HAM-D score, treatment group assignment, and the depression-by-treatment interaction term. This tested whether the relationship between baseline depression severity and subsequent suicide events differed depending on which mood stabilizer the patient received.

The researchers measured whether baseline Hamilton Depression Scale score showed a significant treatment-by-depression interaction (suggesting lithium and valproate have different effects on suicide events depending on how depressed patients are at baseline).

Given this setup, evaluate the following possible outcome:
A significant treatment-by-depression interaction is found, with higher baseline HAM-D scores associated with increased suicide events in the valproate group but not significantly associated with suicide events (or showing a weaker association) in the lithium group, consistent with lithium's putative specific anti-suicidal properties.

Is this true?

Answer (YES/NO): NO